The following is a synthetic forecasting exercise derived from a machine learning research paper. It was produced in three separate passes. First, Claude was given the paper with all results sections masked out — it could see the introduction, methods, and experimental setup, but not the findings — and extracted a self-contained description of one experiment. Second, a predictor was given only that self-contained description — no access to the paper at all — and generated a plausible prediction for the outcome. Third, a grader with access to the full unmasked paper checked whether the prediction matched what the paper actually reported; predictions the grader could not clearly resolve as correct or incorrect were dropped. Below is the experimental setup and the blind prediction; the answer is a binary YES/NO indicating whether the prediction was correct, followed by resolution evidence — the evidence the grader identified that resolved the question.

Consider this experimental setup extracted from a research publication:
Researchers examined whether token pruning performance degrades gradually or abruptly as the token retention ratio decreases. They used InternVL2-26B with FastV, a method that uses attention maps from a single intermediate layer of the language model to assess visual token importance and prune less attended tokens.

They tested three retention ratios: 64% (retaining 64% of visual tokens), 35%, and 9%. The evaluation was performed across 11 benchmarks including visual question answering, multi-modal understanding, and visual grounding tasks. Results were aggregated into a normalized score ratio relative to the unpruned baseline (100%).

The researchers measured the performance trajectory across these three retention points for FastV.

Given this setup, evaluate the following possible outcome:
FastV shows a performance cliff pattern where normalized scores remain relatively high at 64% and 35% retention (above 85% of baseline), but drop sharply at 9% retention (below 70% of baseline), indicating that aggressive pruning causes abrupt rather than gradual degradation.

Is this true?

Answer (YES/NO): YES